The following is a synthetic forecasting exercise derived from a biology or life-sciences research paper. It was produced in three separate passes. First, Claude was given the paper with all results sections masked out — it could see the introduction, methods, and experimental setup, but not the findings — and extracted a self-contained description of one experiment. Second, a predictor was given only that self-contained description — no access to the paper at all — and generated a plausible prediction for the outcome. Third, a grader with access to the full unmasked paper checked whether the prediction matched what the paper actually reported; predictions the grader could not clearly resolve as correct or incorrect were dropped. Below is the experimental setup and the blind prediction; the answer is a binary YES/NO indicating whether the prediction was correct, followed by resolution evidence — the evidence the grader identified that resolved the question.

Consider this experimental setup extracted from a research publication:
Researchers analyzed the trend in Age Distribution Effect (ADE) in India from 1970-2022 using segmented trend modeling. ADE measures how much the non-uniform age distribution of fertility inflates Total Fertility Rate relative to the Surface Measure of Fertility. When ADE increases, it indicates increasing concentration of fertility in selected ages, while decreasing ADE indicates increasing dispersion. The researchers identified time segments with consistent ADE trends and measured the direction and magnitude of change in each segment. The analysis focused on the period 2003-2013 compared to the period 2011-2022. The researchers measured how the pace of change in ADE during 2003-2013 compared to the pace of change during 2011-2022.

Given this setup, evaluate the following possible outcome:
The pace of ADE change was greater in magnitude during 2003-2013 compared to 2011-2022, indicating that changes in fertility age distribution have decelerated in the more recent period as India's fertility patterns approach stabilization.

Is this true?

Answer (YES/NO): NO